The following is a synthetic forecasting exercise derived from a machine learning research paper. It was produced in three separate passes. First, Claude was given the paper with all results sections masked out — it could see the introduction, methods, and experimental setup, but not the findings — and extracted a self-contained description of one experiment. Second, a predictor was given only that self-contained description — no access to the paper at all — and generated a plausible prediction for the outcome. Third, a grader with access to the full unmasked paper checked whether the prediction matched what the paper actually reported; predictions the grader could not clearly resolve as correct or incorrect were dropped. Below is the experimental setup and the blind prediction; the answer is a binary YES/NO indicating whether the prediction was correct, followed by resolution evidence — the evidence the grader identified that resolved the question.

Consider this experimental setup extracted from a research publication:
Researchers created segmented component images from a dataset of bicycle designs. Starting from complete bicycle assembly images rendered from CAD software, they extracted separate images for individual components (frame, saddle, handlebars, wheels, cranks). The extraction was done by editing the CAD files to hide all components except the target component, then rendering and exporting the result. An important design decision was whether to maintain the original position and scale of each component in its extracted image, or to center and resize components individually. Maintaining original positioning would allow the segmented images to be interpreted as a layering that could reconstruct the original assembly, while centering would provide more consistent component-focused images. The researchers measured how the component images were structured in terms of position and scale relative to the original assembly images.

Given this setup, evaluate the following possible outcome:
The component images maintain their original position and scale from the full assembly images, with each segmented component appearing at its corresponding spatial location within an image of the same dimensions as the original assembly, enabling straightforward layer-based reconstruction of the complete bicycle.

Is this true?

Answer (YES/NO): YES